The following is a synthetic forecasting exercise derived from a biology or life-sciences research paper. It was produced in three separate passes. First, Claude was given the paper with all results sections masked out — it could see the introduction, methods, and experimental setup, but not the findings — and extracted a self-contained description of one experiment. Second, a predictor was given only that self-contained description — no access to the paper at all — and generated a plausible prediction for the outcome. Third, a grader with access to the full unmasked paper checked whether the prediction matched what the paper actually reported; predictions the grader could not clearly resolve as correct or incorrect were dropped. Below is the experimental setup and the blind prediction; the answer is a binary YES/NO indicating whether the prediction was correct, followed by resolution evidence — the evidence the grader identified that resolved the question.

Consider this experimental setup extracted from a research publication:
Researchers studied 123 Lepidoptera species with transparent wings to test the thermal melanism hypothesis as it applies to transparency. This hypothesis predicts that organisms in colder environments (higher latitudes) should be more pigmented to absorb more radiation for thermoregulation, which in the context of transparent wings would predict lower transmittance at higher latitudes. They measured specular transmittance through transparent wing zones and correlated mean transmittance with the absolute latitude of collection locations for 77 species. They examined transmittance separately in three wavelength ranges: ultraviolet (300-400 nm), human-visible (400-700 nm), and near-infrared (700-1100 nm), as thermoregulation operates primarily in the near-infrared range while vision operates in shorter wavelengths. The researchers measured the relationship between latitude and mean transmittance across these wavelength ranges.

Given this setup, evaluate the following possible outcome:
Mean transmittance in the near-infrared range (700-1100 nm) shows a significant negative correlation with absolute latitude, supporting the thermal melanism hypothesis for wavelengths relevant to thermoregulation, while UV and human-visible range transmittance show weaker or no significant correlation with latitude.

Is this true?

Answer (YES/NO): NO